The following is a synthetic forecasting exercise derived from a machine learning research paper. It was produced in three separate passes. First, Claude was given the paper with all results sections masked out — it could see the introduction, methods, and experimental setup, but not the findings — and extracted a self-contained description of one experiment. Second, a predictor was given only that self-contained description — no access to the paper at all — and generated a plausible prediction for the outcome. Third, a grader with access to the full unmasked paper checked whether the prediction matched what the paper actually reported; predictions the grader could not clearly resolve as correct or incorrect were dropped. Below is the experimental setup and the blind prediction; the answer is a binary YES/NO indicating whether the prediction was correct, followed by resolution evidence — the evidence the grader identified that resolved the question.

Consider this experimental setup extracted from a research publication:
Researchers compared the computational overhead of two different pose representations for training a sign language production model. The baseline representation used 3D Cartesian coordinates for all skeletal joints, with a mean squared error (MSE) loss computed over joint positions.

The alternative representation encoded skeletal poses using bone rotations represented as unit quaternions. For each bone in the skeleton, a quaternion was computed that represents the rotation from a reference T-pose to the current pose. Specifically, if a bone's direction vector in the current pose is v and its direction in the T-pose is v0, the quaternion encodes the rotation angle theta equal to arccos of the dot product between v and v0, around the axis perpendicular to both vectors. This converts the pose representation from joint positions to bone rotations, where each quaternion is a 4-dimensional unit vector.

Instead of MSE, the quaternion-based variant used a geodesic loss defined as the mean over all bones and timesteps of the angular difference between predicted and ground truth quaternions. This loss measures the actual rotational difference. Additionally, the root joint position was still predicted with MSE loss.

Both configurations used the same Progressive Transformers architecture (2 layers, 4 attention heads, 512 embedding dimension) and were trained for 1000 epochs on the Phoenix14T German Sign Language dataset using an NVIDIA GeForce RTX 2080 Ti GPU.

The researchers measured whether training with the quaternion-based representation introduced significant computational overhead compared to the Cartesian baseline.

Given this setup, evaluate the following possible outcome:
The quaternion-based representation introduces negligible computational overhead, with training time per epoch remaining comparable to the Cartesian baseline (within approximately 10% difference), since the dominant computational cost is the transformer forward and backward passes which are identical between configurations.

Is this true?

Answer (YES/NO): YES